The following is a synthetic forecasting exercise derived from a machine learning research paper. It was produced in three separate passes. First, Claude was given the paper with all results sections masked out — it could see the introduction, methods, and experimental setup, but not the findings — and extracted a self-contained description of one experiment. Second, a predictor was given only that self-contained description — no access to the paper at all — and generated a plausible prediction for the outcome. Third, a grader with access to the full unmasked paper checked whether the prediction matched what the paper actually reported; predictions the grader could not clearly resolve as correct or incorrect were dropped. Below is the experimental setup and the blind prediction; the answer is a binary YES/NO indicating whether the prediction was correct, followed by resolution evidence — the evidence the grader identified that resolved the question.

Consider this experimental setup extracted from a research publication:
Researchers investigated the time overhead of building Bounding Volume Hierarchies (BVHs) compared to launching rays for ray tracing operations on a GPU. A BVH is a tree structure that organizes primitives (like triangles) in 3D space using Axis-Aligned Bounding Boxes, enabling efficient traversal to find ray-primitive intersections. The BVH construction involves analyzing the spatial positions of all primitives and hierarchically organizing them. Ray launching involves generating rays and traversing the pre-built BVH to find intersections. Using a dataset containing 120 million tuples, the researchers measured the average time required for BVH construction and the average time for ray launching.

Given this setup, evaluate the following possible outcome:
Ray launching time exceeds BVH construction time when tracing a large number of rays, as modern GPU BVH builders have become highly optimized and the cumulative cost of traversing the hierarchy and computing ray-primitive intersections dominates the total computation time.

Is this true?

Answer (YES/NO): NO